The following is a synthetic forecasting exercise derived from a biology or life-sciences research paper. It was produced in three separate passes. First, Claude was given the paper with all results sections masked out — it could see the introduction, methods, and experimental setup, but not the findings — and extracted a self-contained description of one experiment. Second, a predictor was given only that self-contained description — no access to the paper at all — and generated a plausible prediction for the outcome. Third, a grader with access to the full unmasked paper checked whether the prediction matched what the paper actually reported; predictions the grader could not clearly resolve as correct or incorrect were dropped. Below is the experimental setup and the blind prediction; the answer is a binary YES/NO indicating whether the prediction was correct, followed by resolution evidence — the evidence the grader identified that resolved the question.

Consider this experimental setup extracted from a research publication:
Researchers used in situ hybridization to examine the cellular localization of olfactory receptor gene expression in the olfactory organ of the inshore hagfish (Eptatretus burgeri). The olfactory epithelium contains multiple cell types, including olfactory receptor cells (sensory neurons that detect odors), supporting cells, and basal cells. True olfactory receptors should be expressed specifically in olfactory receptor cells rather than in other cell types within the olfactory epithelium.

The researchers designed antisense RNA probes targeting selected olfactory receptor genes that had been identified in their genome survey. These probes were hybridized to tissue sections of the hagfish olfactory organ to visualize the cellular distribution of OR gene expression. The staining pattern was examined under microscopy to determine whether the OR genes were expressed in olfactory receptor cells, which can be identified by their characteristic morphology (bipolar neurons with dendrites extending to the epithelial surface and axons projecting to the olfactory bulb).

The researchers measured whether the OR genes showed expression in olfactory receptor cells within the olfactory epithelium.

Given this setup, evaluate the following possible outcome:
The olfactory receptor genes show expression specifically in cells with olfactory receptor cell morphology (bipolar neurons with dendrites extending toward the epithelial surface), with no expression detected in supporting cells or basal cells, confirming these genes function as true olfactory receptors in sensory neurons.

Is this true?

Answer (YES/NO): NO